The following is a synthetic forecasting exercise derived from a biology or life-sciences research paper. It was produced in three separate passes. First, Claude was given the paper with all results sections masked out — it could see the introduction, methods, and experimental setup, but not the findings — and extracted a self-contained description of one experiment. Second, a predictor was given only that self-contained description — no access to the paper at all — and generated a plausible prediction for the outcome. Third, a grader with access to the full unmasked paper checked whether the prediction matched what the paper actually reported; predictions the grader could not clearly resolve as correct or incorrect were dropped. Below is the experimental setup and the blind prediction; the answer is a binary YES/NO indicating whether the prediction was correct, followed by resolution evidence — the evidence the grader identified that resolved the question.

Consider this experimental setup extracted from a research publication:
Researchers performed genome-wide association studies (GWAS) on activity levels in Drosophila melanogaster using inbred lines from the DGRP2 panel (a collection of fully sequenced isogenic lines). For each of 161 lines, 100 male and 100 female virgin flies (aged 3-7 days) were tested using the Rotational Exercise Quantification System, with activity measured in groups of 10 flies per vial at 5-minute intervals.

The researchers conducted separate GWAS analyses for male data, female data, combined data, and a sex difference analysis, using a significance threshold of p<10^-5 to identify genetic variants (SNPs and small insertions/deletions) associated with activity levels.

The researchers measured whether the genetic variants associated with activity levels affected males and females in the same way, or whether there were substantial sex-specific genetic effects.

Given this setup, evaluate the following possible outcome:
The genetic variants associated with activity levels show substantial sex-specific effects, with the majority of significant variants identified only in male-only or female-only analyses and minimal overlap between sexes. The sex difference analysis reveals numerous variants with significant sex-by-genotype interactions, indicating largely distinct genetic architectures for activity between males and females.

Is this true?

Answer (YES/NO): YES